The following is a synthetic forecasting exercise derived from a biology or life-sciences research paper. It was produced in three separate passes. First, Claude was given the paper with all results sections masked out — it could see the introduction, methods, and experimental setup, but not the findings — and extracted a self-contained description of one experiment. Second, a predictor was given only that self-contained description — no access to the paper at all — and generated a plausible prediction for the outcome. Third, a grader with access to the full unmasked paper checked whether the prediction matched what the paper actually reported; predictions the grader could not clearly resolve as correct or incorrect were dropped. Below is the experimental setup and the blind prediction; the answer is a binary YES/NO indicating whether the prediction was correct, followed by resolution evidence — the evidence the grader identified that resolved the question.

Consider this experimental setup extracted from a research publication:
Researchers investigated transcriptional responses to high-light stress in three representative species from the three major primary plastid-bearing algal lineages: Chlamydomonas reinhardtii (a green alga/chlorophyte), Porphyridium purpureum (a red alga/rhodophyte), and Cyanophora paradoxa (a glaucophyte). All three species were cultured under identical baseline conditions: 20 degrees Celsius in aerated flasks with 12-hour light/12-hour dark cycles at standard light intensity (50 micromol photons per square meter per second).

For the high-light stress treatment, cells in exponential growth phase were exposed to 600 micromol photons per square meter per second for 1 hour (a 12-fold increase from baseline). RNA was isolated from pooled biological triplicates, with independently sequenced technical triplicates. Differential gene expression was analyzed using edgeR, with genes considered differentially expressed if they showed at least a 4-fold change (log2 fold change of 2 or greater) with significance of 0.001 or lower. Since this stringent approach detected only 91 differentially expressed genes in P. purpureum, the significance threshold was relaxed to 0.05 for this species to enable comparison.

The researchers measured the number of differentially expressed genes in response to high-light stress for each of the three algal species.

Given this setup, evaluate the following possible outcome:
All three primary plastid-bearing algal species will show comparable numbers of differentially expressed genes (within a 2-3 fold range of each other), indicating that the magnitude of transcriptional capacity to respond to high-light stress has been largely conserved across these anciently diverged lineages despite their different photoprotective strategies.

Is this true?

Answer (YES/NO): NO